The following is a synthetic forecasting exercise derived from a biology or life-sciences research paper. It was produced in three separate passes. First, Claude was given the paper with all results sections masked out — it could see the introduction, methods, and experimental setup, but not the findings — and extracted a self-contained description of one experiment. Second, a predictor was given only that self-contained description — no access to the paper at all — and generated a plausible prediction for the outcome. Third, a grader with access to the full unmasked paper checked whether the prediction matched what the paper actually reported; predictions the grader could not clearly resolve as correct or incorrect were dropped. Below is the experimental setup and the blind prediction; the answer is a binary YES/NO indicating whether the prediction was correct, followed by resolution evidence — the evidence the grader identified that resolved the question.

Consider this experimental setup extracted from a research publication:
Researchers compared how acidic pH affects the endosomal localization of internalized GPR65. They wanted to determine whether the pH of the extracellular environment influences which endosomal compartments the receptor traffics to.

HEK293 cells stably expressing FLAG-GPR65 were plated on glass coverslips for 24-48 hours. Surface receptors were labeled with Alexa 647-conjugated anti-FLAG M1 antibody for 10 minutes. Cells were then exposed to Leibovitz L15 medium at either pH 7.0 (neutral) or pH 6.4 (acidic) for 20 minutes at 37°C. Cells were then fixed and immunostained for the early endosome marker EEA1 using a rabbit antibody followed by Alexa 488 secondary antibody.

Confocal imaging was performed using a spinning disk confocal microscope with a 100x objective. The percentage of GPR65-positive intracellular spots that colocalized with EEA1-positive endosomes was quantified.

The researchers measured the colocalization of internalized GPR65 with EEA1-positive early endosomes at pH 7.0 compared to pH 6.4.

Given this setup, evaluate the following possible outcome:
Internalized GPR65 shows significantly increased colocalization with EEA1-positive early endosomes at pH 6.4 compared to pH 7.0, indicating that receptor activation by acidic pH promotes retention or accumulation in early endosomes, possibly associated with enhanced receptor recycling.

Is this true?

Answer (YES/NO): NO